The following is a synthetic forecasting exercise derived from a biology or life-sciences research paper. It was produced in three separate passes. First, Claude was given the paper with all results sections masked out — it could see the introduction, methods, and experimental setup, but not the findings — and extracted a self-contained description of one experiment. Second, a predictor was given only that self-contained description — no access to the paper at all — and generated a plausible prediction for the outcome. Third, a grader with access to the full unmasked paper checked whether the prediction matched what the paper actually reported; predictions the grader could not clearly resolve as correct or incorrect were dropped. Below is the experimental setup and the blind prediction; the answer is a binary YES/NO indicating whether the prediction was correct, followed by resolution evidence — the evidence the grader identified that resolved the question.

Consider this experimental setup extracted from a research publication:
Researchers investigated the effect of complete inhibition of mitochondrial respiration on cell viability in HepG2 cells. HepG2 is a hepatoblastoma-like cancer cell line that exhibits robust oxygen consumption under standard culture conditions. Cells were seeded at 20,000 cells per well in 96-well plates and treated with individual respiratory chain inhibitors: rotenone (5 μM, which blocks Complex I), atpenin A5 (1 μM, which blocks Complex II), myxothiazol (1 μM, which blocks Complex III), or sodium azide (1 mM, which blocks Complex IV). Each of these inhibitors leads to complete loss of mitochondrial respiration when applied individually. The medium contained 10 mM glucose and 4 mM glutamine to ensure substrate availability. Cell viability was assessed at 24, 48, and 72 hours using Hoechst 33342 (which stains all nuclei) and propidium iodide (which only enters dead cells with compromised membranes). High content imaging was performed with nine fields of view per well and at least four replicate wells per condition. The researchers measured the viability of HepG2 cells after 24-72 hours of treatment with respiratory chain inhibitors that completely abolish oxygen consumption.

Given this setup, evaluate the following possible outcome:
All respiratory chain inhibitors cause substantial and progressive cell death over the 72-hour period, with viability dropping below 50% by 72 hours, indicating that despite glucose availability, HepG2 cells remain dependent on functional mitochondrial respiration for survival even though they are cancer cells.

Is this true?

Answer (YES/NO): NO